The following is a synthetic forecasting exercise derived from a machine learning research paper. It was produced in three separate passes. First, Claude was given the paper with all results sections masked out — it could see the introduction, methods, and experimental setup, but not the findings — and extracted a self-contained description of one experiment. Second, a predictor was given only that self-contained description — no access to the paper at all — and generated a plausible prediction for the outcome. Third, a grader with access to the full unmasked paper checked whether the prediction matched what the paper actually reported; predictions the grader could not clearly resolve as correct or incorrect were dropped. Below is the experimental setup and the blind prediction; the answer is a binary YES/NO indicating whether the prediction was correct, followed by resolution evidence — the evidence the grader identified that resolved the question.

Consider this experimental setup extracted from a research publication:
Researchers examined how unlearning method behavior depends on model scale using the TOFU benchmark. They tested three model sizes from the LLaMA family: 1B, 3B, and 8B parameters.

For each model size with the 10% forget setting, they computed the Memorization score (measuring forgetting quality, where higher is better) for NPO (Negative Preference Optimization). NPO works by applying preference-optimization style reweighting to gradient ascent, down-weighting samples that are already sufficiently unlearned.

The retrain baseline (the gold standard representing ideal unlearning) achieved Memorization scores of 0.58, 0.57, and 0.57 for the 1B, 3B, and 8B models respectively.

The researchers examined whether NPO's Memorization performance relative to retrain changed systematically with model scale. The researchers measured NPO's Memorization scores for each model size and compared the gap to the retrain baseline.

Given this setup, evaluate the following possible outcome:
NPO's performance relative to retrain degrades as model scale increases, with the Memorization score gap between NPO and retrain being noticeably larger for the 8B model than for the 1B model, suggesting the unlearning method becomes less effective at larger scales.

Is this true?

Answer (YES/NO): NO